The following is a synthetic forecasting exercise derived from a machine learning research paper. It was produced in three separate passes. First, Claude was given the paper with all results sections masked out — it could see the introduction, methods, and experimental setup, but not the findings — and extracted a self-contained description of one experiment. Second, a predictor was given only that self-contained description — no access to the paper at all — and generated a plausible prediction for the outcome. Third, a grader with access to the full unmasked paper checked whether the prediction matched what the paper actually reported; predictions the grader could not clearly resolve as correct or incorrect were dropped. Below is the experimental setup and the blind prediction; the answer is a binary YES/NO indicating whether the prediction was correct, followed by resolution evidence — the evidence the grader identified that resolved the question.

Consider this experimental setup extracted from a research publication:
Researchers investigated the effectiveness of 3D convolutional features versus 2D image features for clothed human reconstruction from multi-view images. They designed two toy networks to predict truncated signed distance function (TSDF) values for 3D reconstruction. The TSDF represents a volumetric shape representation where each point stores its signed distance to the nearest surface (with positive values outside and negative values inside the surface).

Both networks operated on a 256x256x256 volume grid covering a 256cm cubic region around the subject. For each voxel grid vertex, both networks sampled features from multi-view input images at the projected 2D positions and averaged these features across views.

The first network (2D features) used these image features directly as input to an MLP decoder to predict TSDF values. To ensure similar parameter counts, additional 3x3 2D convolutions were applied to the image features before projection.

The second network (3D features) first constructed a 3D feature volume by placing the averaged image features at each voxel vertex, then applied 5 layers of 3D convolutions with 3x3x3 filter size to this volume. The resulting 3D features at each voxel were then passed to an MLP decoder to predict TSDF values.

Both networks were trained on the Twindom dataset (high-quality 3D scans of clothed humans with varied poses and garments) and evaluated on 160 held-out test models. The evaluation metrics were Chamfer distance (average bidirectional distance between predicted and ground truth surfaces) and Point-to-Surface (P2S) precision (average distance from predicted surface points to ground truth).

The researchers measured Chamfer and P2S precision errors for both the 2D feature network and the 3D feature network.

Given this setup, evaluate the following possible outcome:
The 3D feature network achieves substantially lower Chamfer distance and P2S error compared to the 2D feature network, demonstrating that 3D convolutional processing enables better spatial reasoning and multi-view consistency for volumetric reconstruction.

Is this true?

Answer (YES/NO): YES